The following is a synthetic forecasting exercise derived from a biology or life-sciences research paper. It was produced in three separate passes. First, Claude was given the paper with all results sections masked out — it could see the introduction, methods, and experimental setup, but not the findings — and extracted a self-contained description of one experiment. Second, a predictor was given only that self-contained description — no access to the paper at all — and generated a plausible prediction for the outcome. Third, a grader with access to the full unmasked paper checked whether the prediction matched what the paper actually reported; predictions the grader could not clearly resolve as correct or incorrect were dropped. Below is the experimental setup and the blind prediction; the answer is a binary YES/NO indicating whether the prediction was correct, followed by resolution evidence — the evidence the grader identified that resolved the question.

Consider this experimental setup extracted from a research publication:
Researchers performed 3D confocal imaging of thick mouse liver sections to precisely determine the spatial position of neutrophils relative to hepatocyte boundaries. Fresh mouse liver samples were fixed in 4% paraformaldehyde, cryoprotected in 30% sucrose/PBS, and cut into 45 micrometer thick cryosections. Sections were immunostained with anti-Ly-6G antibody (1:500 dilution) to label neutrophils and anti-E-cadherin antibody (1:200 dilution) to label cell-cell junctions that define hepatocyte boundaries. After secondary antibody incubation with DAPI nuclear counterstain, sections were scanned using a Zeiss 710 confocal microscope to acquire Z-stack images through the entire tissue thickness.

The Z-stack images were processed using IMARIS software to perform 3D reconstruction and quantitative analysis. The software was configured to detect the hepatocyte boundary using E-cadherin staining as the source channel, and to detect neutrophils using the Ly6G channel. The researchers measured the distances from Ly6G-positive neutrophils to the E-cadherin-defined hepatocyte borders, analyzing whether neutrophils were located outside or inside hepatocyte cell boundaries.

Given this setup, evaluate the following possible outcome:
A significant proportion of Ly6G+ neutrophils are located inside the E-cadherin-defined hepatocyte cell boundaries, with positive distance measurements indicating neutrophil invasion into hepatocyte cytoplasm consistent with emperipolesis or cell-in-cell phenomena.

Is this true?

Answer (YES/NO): YES